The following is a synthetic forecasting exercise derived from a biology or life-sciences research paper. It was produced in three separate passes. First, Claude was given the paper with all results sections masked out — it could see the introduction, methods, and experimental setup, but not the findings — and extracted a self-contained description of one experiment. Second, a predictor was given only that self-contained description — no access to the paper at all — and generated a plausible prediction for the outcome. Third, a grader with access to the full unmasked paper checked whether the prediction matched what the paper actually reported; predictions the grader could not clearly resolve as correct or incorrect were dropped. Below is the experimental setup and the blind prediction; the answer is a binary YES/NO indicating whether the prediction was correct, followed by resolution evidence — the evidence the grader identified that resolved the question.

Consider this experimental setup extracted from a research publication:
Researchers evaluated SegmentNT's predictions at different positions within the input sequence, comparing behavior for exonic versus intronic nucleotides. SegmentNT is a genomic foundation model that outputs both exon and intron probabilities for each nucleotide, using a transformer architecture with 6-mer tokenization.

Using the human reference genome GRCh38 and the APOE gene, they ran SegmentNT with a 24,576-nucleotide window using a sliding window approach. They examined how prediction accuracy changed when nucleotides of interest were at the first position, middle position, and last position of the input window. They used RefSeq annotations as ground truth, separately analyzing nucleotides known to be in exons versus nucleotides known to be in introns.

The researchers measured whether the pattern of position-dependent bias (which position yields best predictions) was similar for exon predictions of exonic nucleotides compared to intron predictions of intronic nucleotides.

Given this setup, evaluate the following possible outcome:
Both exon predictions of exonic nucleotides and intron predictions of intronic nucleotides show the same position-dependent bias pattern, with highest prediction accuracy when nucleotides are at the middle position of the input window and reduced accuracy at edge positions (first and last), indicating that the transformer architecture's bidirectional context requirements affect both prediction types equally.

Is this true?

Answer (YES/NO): YES